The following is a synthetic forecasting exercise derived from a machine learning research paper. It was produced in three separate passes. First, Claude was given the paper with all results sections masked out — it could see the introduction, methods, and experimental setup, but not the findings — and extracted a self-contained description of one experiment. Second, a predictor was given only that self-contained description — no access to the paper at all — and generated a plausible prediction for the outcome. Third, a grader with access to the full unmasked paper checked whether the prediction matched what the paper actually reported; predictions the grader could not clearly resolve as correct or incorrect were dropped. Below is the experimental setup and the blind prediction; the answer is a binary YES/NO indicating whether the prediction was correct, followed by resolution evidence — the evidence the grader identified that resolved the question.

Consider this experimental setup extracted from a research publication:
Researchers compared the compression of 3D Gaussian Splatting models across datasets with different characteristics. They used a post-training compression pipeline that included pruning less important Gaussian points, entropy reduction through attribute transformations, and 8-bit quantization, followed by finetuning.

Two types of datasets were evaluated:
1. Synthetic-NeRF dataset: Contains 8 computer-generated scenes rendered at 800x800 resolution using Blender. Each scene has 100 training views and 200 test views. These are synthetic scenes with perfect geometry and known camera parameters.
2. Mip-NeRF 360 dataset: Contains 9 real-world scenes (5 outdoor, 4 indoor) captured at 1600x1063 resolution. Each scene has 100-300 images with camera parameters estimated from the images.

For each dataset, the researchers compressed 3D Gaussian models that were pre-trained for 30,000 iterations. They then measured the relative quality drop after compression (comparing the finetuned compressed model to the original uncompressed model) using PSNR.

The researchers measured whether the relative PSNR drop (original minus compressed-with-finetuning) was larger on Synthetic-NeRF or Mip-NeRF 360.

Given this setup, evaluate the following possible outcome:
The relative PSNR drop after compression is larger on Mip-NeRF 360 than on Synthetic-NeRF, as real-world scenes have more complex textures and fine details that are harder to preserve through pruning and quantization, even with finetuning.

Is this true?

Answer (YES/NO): NO